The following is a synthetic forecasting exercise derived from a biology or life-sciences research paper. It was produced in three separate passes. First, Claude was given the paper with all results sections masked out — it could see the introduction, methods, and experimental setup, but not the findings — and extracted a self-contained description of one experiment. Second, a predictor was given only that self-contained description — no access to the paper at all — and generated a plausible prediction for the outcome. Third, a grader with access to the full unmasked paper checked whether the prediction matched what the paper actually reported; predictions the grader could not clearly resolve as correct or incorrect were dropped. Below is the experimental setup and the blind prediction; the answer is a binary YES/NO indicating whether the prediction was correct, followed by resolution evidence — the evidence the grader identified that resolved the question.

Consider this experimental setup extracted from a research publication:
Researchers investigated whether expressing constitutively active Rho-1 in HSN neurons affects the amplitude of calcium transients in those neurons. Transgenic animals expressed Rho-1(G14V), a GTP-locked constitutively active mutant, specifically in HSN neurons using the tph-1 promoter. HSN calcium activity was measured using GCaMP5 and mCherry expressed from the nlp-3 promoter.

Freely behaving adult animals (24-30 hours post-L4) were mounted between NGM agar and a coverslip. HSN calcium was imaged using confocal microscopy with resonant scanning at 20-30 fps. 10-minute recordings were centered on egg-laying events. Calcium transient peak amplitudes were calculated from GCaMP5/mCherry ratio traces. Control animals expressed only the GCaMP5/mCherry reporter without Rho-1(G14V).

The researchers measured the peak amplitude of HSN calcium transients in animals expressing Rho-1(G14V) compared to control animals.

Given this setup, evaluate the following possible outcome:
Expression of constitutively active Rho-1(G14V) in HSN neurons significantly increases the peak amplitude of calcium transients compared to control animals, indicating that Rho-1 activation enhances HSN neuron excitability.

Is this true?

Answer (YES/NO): NO